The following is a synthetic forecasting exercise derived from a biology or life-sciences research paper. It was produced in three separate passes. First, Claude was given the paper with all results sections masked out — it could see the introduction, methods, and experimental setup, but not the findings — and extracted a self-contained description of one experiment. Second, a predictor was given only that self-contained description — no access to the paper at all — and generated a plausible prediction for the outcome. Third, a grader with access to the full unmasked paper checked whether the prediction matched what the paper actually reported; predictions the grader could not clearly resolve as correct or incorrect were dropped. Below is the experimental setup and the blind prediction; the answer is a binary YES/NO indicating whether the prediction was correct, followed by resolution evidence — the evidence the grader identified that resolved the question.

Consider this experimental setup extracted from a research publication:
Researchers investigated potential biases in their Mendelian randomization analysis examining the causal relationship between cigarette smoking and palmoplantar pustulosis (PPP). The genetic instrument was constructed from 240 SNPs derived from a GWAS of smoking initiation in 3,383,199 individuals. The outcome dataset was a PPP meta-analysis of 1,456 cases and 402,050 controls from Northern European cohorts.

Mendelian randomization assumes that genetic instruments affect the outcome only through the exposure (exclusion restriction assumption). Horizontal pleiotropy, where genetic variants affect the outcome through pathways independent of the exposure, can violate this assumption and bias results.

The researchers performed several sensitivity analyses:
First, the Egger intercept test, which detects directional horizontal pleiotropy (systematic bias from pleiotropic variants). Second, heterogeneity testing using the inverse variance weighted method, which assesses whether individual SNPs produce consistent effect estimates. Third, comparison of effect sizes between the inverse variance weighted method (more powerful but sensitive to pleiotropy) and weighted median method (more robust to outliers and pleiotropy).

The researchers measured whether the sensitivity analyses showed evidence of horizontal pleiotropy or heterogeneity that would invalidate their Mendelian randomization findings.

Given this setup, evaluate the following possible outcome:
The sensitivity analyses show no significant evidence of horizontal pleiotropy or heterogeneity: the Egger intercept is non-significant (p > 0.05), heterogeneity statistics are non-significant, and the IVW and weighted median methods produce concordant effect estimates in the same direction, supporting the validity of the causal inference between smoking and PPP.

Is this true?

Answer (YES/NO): YES